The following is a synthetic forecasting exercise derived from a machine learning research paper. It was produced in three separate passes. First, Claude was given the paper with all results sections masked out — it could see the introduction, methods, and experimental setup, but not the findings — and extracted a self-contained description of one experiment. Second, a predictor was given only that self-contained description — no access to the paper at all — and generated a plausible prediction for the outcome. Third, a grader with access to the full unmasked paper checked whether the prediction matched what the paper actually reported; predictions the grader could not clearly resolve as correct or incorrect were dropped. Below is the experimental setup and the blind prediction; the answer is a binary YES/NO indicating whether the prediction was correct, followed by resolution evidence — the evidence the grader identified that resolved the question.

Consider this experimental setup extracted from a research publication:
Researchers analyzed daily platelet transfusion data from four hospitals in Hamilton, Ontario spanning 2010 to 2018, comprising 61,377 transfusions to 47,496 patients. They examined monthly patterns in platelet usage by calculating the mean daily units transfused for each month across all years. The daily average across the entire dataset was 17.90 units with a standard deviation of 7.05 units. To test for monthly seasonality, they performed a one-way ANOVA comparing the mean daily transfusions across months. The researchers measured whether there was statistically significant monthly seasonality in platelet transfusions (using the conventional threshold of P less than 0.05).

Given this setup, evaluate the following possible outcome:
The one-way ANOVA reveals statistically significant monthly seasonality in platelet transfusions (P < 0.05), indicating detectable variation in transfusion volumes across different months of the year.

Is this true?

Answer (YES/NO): YES